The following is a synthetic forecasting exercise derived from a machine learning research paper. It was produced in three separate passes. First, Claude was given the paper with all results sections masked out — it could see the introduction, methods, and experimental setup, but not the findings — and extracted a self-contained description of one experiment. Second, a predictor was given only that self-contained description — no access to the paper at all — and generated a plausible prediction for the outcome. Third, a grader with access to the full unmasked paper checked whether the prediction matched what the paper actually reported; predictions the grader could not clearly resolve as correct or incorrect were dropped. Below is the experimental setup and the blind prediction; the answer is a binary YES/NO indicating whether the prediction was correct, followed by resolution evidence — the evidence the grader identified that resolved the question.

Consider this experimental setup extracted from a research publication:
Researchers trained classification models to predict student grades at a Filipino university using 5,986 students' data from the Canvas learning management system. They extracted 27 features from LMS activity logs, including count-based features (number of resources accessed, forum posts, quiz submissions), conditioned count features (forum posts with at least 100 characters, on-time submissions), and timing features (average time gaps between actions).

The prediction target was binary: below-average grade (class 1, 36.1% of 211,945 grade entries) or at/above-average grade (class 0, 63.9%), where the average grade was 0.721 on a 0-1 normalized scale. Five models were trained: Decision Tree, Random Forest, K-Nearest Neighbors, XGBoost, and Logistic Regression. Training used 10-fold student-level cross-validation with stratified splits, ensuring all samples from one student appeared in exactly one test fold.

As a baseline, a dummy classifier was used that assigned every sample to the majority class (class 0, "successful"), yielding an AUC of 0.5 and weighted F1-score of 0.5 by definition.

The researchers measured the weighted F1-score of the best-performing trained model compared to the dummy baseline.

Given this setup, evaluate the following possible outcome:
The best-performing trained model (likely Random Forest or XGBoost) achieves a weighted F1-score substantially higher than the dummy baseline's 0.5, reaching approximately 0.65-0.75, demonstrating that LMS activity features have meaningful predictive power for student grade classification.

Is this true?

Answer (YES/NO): NO